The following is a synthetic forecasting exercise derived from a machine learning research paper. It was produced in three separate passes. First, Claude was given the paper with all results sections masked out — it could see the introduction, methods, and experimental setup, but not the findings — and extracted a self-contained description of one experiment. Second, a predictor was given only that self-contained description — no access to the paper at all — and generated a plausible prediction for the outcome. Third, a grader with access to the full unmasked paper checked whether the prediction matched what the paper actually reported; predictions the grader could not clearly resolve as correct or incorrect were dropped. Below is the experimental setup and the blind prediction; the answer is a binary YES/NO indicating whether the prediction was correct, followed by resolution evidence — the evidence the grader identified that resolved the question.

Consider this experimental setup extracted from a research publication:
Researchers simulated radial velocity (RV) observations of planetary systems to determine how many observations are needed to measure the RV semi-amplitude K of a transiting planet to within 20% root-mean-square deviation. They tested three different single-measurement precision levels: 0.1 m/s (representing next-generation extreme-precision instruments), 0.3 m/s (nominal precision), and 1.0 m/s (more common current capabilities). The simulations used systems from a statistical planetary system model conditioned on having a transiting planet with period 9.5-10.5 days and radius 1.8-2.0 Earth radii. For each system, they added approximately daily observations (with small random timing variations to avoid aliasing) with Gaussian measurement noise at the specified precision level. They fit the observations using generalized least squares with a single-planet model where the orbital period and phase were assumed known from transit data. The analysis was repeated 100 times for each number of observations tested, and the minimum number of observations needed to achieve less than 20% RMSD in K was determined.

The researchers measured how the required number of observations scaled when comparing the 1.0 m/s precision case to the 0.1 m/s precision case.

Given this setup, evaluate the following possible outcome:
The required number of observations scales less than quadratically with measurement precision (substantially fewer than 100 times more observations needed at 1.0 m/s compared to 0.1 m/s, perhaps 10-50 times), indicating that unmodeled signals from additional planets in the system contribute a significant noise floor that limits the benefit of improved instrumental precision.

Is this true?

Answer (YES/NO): YES